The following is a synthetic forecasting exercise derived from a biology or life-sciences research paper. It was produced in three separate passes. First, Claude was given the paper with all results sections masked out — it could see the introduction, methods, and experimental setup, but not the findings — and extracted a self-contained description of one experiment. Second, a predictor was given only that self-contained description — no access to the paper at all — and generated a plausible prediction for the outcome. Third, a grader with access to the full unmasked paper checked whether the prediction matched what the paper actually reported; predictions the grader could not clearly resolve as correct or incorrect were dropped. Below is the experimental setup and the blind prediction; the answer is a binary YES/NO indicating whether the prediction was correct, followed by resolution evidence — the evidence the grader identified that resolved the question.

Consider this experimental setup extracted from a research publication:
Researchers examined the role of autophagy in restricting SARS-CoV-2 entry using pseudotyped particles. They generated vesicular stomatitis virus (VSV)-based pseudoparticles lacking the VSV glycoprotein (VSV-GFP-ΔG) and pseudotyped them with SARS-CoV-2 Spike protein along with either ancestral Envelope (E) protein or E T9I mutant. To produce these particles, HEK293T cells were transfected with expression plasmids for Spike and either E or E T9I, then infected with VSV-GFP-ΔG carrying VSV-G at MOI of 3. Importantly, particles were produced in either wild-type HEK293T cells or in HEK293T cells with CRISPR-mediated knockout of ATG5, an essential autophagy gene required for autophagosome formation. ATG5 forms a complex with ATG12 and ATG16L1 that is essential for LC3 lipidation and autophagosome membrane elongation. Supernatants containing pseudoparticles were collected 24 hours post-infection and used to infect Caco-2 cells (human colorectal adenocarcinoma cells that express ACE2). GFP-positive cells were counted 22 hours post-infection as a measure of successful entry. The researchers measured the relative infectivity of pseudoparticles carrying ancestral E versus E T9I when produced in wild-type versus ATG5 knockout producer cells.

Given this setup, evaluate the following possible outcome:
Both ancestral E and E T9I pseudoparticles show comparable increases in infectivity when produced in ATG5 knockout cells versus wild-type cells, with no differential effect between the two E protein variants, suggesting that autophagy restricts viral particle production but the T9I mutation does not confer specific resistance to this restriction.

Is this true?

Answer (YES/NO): NO